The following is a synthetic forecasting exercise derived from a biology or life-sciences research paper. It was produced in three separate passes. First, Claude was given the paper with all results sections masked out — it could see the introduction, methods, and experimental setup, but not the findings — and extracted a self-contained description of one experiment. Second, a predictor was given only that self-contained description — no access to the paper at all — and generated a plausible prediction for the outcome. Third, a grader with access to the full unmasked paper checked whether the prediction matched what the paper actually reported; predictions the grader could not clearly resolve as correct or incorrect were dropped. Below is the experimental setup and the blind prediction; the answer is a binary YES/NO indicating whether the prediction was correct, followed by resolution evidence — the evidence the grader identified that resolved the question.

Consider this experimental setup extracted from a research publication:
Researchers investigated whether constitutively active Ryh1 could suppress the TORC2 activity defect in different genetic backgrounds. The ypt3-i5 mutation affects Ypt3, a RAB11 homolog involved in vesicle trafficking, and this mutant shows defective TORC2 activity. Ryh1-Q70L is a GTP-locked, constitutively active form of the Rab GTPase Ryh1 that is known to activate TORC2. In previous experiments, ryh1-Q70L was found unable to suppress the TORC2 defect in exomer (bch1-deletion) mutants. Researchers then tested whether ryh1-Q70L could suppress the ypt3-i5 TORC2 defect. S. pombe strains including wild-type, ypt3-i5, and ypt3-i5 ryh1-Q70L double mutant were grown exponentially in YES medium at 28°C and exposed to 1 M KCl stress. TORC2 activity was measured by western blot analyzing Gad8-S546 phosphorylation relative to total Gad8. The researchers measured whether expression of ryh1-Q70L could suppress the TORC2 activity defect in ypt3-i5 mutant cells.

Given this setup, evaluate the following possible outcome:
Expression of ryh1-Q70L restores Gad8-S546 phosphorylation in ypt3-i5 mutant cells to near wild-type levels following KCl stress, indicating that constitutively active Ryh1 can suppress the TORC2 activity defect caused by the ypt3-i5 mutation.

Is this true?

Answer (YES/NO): YES